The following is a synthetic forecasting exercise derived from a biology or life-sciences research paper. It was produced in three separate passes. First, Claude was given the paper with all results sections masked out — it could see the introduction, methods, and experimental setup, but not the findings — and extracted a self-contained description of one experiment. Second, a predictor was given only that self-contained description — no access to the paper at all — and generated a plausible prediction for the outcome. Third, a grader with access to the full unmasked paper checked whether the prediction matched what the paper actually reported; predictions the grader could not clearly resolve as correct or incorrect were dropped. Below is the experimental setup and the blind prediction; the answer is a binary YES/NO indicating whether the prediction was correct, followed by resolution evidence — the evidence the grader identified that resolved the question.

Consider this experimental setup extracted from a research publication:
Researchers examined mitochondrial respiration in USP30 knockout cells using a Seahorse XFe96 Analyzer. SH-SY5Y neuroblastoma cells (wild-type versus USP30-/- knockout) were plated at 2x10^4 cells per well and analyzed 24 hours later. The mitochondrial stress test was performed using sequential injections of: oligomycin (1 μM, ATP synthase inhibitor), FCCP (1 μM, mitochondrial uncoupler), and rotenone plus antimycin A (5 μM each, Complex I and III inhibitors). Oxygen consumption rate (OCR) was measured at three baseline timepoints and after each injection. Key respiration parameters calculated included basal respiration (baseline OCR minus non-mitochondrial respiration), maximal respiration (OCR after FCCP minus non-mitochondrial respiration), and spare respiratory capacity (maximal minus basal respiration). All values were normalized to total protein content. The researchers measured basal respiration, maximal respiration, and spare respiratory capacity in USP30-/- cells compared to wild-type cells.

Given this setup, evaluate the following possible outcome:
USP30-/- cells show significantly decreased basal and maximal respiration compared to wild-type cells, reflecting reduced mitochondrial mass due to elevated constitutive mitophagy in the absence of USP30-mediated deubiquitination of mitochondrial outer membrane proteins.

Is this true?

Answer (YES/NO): NO